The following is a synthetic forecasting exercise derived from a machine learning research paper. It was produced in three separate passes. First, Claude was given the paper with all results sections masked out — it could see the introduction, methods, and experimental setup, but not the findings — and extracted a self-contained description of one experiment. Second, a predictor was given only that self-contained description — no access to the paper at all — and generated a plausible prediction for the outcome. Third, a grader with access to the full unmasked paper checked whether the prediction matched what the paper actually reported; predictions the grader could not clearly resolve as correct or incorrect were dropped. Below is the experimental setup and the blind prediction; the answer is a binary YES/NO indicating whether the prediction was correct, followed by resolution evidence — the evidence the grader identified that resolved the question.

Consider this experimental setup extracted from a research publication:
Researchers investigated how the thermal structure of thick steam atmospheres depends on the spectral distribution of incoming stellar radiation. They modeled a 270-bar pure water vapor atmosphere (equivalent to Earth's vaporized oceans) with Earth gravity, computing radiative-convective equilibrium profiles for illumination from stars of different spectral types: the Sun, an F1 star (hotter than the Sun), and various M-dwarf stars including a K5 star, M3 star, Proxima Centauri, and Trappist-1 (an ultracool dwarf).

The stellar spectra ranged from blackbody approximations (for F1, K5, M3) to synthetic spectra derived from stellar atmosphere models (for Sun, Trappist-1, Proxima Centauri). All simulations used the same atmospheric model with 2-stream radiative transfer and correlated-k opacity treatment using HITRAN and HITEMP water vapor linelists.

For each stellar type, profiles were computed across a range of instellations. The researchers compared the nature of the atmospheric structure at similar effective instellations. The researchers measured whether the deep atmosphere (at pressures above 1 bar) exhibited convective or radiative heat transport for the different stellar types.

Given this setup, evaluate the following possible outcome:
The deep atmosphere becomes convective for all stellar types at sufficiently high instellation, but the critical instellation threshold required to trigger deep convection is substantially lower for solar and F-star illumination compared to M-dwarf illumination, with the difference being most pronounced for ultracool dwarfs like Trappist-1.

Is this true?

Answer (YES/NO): NO